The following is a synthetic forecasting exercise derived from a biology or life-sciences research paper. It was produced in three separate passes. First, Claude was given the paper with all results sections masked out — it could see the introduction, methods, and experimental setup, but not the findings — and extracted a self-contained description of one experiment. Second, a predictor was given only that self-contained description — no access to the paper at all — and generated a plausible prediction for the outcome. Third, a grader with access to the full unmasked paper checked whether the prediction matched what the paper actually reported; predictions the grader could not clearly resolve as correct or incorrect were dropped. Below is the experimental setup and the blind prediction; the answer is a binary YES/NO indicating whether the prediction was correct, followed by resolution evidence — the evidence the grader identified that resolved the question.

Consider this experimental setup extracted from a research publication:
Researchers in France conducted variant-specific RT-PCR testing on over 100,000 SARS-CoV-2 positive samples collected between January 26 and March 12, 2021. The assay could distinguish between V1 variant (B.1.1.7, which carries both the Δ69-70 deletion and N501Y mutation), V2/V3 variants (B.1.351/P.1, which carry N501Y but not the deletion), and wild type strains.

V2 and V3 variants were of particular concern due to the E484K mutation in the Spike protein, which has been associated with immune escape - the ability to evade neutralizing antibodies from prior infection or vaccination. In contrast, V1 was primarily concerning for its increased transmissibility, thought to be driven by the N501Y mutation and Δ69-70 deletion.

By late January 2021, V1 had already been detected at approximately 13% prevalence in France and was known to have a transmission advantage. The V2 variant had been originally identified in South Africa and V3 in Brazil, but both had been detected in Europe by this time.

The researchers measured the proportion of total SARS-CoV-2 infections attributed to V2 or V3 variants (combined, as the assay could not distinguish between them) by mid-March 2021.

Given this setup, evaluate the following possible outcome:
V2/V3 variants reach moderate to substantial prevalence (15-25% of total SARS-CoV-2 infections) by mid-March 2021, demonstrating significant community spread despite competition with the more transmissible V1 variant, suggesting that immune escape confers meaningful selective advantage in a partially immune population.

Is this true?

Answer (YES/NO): NO